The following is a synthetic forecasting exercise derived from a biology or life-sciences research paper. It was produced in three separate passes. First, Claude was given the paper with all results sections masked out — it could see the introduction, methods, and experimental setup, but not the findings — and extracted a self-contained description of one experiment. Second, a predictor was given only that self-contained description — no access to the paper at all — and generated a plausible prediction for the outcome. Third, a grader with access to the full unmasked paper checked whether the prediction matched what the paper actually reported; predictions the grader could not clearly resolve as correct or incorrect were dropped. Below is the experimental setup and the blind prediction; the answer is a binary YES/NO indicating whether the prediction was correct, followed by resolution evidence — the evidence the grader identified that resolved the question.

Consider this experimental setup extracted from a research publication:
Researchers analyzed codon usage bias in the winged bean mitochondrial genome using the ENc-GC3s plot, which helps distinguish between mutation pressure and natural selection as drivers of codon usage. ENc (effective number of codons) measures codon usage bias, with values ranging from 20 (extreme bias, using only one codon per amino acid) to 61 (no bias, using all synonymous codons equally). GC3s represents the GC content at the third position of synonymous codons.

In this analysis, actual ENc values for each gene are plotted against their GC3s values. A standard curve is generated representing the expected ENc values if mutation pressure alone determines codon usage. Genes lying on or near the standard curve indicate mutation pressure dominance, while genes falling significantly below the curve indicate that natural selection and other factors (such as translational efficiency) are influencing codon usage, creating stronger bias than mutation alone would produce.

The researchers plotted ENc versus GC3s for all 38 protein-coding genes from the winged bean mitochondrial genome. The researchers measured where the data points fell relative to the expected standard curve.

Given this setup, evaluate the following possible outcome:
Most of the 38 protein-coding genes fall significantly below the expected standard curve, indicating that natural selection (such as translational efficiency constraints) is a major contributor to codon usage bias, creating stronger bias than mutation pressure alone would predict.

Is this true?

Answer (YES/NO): NO